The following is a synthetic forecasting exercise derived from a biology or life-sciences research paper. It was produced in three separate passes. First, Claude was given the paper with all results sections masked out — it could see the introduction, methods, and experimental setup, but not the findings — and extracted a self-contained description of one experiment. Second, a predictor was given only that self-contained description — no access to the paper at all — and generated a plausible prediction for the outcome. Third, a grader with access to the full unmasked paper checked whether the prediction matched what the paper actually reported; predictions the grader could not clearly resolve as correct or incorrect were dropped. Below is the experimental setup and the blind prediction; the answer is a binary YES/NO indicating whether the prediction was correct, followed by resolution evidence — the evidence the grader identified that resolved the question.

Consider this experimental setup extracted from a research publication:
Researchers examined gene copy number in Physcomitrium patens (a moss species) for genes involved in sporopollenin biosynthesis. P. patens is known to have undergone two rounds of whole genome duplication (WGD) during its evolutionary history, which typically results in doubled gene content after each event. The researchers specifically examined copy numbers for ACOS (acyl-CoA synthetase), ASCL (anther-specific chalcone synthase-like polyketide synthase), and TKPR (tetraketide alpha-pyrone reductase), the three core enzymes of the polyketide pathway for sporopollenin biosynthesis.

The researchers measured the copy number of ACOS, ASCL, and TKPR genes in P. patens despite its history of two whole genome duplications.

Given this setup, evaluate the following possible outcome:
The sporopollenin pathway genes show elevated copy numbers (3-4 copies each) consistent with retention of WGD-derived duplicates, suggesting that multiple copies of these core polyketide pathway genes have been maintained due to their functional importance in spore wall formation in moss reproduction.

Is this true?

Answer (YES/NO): NO